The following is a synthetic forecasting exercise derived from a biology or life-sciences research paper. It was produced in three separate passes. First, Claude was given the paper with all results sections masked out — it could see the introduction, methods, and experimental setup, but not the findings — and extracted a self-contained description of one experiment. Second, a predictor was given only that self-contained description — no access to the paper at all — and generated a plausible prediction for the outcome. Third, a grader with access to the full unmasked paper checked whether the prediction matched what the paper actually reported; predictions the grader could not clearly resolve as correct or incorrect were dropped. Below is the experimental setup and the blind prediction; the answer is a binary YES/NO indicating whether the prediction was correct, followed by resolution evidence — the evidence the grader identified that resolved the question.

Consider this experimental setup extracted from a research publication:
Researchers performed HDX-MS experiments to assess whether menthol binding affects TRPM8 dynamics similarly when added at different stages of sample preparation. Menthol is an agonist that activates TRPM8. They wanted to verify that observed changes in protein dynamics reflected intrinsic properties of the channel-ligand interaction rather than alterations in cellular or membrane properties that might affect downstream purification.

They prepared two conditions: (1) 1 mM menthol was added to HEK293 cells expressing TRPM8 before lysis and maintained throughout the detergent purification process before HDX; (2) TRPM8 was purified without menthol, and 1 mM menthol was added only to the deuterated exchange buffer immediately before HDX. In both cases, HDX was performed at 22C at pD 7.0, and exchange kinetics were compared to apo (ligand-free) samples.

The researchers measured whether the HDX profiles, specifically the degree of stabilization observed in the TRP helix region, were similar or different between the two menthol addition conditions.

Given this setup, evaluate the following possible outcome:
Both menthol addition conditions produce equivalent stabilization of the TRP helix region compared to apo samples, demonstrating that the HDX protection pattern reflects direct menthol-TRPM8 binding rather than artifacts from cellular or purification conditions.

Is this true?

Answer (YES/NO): YES